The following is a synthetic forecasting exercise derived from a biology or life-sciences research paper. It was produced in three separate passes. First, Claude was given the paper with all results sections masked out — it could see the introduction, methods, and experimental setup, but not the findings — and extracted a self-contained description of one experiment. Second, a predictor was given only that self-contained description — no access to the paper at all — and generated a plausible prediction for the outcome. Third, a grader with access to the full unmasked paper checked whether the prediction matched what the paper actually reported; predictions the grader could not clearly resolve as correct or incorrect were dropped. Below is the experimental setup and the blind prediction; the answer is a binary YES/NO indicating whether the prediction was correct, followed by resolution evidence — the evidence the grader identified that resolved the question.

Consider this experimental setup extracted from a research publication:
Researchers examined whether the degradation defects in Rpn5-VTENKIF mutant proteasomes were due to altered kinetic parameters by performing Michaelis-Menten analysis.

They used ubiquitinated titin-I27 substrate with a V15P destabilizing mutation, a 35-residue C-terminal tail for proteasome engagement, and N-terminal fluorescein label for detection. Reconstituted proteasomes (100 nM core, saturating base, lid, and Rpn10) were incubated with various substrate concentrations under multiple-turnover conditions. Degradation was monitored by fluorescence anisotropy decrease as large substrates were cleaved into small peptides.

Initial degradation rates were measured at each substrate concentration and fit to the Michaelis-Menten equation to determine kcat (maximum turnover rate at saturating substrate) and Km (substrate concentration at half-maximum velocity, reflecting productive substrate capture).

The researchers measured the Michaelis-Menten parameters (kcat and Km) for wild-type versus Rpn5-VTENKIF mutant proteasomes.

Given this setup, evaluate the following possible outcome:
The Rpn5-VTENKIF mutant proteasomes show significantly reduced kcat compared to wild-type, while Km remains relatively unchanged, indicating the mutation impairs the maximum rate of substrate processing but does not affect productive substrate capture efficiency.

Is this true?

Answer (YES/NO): YES